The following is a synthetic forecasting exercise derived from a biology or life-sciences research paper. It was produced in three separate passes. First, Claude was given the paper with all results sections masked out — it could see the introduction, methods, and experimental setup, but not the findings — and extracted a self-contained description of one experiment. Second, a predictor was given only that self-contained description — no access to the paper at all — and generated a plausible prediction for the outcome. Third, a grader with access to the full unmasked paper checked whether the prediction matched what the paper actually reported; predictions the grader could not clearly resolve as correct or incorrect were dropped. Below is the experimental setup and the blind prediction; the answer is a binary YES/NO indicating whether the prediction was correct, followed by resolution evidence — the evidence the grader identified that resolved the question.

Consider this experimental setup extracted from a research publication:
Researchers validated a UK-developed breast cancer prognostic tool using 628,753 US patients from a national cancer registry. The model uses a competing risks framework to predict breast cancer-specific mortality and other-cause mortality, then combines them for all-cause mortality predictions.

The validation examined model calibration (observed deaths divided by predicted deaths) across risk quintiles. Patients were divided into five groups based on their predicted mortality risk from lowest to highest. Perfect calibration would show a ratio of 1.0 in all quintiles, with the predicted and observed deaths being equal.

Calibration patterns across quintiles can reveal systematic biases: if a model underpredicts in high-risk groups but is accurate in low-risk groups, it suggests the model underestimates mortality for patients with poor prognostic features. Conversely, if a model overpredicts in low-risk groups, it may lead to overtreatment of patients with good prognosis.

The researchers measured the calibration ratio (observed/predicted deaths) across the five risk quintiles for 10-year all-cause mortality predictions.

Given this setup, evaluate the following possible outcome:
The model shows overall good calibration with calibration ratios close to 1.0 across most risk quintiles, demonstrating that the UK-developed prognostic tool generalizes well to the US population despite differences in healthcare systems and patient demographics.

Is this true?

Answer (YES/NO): YES